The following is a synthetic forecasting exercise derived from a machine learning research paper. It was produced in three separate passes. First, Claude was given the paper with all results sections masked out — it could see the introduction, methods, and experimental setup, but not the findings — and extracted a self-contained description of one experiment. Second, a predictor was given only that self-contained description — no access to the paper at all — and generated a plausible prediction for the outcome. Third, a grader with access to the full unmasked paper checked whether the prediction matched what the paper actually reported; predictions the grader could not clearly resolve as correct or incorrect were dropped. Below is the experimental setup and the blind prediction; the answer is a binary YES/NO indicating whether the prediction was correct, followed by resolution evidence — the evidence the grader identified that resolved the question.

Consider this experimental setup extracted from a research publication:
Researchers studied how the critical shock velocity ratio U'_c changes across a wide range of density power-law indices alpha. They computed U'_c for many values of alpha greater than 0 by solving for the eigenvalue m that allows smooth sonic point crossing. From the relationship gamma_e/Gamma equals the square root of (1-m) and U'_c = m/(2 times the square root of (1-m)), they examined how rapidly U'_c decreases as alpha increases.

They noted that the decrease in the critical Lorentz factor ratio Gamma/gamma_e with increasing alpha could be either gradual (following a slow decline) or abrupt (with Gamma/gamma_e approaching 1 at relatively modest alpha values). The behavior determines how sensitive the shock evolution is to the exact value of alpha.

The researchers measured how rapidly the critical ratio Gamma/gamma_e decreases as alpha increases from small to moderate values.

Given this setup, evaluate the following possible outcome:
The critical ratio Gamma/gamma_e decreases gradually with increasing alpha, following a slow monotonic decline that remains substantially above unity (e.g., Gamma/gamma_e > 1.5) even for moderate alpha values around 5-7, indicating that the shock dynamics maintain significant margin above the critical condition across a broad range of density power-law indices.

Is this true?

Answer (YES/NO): NO